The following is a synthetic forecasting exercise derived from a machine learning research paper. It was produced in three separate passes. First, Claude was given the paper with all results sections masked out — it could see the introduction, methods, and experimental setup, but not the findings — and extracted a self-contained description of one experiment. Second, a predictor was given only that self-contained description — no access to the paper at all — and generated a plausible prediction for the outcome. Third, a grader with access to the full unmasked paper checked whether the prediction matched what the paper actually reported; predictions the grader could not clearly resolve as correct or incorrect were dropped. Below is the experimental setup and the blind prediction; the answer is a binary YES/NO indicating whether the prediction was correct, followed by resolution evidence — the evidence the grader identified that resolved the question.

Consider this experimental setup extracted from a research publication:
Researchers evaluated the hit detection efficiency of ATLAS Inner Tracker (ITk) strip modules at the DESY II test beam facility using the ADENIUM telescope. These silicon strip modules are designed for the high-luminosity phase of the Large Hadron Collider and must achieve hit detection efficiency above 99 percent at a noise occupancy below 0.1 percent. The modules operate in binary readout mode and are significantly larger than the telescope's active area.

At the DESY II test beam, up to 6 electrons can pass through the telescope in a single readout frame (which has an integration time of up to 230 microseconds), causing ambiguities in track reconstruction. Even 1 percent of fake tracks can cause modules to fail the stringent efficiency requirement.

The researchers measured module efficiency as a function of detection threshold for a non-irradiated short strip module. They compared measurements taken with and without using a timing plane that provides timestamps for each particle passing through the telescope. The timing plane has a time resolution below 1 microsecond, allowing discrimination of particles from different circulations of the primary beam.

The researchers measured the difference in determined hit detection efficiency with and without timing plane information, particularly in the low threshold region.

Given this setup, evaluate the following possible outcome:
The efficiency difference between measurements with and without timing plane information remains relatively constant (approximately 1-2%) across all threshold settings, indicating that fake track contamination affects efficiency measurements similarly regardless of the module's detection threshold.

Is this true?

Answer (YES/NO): NO